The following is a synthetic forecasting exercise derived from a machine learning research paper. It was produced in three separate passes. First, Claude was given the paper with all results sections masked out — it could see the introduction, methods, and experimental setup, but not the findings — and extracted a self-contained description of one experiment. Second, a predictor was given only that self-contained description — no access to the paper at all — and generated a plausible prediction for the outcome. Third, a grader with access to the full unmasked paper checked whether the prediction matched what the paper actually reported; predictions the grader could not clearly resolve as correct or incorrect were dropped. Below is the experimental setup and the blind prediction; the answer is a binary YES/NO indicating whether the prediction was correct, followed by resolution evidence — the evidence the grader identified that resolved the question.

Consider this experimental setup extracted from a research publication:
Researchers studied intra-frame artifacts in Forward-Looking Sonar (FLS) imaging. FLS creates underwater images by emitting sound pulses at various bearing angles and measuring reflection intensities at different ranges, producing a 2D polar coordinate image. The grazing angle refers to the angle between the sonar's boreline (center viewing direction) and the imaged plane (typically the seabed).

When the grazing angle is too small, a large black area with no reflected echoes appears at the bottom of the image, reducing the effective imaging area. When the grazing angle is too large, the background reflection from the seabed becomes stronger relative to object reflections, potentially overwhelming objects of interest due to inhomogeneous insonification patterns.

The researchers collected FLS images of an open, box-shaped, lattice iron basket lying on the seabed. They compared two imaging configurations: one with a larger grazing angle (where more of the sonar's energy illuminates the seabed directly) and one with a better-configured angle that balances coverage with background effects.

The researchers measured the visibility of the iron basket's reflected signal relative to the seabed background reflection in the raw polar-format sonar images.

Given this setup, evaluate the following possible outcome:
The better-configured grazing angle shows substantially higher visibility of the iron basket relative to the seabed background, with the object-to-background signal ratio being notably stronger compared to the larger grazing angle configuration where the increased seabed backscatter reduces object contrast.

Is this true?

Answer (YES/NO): YES